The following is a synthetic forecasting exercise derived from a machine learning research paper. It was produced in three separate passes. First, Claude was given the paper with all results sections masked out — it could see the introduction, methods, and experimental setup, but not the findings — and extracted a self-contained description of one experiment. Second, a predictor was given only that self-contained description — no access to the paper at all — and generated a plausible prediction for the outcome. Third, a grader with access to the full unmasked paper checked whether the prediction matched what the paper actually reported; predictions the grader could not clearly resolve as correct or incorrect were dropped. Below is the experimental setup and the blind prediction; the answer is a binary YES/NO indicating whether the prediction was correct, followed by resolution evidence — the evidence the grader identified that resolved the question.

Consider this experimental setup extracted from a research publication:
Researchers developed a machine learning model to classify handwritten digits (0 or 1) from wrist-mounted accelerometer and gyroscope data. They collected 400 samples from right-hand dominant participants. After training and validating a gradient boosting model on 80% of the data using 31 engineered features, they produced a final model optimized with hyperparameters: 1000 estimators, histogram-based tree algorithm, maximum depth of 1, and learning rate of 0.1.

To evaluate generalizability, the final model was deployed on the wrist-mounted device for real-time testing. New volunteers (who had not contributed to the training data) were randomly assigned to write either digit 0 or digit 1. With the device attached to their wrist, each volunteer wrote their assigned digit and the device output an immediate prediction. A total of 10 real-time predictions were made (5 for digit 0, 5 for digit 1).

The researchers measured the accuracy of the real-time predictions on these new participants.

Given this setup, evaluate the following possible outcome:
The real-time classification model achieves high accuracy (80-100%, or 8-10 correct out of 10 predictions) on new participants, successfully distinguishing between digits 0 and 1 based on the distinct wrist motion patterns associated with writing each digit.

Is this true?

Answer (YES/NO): YES